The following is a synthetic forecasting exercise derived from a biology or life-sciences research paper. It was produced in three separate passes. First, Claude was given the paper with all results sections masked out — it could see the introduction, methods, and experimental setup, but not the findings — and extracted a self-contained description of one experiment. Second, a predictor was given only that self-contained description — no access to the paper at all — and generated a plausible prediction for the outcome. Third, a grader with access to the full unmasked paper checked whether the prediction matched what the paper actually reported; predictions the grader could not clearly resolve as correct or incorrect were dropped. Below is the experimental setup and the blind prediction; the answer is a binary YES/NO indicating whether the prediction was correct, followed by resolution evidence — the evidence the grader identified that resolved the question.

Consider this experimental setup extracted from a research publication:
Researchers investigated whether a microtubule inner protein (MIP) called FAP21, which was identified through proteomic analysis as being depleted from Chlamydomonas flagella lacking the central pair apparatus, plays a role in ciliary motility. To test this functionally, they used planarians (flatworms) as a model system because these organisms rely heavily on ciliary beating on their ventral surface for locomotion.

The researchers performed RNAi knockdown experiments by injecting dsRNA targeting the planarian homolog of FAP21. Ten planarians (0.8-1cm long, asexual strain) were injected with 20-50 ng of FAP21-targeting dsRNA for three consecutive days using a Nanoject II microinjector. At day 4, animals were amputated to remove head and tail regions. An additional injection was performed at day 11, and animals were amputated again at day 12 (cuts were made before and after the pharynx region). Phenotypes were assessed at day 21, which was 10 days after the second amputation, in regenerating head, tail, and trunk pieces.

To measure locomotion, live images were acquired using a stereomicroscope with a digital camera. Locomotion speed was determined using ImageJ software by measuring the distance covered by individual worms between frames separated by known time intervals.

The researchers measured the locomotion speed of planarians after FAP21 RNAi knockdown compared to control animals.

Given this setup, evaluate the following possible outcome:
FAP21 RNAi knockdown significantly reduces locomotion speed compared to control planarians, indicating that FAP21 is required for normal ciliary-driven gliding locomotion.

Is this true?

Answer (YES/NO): YES